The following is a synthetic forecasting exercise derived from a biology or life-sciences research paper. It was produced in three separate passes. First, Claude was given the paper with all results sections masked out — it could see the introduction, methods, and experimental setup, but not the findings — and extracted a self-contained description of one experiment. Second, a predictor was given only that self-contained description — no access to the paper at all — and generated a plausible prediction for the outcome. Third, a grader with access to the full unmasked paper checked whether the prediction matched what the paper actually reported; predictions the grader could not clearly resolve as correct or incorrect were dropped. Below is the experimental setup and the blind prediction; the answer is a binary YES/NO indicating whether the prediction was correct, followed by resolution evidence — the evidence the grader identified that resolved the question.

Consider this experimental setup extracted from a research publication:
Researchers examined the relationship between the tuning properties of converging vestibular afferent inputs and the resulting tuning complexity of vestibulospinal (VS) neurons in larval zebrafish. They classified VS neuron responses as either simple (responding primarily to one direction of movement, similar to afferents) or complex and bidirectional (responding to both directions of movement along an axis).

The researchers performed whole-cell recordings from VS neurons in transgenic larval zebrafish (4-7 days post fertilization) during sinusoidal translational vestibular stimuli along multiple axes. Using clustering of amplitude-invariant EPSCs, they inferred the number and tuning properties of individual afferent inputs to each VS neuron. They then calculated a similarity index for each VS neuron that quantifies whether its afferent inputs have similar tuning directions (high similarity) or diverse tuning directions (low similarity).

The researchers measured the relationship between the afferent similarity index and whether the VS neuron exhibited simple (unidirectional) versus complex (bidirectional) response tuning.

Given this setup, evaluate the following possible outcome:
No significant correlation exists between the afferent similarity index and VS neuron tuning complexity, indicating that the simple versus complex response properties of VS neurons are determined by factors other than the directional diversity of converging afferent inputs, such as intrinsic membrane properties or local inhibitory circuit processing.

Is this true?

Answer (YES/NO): NO